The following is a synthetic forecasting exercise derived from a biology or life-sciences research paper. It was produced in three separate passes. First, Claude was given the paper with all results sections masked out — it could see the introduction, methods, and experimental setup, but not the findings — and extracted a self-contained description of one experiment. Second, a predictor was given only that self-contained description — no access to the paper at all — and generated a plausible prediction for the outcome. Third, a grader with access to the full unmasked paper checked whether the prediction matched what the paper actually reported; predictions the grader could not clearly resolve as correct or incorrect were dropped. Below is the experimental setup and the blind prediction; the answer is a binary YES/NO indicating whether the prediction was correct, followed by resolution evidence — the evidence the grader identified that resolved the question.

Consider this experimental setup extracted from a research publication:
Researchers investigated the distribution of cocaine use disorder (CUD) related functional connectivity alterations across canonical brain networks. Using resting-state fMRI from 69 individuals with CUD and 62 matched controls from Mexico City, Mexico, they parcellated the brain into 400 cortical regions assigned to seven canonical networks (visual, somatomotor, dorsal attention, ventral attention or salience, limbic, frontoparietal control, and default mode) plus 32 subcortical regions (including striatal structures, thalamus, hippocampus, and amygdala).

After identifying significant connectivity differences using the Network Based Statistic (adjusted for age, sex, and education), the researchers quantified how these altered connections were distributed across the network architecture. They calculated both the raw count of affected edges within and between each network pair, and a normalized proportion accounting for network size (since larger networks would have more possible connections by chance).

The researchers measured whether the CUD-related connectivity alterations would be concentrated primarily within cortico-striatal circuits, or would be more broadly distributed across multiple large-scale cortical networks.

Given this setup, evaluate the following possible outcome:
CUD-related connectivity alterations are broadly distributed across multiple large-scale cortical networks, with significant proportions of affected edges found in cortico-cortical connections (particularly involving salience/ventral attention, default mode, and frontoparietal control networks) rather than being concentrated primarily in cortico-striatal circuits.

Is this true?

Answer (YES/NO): YES